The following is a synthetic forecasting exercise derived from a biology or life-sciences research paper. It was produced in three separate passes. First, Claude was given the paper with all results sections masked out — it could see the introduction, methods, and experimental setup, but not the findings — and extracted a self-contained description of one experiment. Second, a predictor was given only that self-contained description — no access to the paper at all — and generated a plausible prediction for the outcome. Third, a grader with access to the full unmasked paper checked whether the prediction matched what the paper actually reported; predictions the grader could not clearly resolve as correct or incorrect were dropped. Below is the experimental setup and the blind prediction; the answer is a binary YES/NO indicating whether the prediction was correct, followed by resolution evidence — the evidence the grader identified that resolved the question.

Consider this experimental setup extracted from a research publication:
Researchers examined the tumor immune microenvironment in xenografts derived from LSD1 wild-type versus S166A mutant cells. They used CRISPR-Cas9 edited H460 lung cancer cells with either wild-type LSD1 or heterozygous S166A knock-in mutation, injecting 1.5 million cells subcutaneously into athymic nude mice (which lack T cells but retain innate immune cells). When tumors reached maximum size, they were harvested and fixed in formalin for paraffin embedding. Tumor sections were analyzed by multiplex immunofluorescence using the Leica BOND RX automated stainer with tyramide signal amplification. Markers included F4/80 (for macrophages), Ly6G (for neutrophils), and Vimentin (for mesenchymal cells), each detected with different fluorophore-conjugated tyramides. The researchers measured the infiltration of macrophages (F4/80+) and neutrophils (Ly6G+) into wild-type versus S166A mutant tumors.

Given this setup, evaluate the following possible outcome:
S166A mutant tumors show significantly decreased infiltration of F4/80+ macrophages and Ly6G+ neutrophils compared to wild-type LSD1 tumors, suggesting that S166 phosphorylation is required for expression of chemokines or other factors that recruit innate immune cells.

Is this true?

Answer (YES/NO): NO